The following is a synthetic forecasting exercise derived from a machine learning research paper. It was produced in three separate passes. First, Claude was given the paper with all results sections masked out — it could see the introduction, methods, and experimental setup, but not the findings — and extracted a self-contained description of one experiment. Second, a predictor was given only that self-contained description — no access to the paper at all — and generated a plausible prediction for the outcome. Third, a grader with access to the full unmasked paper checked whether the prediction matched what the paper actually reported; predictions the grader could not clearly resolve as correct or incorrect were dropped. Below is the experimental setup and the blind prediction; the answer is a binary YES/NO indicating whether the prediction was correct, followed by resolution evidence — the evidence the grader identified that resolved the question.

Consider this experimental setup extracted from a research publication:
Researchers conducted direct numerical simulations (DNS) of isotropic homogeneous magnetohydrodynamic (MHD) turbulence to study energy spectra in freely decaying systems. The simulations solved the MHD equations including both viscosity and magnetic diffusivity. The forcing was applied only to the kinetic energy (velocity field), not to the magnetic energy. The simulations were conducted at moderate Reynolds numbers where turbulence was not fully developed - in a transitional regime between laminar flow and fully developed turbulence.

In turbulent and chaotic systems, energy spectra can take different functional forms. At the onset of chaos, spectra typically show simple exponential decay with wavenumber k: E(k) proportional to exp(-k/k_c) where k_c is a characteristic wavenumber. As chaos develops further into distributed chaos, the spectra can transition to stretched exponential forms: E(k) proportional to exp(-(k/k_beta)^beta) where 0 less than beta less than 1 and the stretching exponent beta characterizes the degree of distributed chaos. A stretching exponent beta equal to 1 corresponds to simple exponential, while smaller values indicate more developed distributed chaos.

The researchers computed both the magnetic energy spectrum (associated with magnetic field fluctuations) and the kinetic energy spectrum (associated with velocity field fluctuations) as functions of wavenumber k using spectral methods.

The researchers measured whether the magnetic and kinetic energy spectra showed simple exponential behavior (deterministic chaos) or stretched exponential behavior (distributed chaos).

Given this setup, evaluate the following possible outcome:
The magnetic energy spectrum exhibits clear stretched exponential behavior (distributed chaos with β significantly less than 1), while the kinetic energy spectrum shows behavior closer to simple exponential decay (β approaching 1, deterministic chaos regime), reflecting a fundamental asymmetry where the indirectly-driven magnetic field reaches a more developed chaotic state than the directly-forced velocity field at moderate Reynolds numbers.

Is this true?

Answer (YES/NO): NO